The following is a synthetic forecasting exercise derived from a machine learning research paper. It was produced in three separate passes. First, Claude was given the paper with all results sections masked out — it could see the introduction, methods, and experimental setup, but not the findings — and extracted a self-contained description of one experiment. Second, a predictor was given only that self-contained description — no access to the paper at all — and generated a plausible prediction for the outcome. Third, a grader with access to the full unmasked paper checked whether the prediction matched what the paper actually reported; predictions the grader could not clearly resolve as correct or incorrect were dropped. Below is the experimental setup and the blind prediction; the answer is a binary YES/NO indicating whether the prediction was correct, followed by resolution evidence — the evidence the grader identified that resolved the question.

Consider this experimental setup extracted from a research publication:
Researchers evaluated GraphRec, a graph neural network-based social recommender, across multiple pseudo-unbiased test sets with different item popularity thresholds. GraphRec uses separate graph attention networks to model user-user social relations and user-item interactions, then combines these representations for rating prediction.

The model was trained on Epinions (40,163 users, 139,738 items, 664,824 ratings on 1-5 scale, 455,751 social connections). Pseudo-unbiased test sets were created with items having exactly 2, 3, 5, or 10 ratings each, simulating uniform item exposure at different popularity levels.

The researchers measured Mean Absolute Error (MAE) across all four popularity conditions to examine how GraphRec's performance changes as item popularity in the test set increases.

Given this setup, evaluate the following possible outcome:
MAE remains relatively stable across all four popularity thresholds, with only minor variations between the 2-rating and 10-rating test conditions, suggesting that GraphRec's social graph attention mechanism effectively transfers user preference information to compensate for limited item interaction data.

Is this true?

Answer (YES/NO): NO